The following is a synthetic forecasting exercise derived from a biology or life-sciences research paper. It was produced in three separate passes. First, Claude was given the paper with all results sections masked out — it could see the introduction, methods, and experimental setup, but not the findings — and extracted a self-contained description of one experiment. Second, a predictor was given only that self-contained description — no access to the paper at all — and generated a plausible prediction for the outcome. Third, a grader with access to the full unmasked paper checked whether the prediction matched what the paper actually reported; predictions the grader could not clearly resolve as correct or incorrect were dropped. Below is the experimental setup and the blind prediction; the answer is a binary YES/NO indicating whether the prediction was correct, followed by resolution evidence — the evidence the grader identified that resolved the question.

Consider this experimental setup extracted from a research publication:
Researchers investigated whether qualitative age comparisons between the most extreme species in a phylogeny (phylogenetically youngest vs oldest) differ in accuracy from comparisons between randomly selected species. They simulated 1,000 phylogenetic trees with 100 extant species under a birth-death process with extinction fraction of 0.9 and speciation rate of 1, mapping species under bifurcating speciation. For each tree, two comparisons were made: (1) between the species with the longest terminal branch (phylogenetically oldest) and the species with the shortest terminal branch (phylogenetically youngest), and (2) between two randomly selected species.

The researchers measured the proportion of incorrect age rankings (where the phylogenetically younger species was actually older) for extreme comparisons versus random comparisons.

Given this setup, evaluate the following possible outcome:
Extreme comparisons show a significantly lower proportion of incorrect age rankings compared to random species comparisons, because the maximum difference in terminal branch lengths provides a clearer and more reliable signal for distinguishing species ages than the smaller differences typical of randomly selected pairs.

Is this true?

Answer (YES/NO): YES